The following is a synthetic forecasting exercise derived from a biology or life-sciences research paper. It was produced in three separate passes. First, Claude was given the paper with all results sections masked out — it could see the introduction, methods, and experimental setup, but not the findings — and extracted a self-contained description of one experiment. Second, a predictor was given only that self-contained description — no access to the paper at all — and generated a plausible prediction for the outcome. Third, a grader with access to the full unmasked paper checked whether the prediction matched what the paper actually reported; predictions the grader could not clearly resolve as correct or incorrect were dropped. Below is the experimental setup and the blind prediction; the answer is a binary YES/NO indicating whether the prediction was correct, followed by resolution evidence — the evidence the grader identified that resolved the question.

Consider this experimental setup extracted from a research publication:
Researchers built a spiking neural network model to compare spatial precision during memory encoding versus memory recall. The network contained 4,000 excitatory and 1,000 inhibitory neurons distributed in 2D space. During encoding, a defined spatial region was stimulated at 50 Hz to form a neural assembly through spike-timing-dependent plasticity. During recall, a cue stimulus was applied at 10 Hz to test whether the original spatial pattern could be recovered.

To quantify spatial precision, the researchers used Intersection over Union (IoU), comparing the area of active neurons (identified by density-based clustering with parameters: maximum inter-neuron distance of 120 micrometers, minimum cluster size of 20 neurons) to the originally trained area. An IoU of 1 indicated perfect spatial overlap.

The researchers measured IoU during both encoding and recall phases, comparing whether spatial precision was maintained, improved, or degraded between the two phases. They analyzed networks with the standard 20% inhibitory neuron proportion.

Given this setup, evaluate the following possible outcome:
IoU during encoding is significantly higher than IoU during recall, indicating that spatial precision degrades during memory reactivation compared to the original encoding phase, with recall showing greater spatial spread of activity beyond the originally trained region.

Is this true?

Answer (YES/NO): NO